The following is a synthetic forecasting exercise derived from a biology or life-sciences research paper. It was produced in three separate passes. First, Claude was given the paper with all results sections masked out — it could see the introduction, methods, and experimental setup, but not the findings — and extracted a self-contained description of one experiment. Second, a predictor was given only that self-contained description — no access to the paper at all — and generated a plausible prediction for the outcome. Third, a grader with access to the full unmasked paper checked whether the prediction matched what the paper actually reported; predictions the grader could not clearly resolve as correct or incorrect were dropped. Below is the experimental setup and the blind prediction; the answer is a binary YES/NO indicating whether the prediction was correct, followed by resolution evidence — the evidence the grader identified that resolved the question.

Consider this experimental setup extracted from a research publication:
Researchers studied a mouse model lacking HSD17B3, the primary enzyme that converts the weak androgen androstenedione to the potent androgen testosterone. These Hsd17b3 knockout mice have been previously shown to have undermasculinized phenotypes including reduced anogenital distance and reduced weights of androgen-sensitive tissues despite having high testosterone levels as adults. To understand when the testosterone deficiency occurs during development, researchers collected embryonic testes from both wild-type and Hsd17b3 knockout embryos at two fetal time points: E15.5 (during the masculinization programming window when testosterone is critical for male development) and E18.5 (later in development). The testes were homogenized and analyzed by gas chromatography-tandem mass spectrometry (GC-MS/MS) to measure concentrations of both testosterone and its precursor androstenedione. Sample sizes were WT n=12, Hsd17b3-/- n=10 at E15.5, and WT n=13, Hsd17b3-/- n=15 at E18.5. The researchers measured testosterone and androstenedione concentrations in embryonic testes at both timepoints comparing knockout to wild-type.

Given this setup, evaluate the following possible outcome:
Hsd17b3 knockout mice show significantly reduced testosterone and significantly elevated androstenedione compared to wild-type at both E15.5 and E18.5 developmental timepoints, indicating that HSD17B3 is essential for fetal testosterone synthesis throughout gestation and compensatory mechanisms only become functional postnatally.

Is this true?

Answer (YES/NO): NO